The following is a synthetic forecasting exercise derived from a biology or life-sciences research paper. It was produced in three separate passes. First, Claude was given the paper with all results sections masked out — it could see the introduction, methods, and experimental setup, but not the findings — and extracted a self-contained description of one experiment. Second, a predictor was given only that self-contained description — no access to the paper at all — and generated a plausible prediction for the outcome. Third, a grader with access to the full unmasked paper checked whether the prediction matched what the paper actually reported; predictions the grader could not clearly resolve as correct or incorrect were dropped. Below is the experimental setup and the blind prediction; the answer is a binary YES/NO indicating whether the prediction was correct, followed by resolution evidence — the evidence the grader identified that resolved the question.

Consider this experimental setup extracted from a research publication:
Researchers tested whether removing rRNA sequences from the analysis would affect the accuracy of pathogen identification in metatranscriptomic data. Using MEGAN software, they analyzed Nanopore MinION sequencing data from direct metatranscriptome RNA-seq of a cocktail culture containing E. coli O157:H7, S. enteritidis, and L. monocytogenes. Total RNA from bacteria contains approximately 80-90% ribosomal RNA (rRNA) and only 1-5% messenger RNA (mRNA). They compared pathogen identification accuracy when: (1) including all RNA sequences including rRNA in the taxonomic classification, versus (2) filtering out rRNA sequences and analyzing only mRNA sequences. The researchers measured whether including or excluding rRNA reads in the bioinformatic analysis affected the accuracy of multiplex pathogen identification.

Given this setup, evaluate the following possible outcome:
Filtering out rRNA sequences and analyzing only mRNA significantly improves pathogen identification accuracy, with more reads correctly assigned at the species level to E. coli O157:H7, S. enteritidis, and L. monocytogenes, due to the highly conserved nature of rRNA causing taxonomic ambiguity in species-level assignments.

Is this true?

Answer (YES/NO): YES